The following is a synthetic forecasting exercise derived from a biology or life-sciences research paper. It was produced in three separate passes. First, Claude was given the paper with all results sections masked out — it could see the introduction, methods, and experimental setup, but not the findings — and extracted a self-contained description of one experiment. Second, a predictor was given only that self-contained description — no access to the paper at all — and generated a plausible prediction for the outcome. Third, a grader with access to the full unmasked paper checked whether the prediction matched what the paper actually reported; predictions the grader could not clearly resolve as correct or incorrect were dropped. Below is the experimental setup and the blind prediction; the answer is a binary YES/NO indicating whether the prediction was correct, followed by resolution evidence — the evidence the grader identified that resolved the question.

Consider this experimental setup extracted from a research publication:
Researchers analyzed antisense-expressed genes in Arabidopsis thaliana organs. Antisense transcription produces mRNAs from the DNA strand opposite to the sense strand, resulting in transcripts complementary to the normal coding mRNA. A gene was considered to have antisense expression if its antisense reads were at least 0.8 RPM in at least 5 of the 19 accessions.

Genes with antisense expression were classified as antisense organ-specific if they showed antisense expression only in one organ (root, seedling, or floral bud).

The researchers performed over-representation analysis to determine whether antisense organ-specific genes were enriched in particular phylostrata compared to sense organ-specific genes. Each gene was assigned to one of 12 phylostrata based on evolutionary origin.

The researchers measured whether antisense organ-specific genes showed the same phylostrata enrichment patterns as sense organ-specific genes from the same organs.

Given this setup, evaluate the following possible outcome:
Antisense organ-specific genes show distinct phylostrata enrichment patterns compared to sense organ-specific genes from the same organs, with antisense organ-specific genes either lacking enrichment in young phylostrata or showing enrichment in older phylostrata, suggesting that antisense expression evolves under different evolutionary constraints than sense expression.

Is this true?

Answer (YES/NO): YES